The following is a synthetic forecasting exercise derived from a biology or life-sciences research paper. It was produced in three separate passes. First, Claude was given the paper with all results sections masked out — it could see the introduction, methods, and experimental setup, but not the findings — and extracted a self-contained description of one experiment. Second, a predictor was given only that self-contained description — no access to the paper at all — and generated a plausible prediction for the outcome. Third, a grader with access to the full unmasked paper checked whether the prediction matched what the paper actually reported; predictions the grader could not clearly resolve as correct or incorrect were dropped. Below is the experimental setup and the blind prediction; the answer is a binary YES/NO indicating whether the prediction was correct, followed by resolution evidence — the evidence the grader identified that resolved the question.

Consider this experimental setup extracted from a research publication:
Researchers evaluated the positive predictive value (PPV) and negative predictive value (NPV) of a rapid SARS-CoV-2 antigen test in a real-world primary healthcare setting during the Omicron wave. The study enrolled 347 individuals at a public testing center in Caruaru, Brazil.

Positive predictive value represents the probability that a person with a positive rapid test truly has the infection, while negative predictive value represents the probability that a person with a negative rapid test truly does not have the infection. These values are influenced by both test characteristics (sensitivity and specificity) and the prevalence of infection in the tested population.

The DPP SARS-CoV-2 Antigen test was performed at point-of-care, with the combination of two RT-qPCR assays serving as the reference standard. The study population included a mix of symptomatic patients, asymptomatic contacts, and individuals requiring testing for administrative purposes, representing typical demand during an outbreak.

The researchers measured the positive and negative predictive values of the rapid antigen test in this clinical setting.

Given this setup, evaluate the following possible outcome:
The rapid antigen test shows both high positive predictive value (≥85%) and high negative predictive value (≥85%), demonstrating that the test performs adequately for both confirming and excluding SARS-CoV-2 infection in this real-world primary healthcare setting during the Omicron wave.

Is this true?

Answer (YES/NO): YES